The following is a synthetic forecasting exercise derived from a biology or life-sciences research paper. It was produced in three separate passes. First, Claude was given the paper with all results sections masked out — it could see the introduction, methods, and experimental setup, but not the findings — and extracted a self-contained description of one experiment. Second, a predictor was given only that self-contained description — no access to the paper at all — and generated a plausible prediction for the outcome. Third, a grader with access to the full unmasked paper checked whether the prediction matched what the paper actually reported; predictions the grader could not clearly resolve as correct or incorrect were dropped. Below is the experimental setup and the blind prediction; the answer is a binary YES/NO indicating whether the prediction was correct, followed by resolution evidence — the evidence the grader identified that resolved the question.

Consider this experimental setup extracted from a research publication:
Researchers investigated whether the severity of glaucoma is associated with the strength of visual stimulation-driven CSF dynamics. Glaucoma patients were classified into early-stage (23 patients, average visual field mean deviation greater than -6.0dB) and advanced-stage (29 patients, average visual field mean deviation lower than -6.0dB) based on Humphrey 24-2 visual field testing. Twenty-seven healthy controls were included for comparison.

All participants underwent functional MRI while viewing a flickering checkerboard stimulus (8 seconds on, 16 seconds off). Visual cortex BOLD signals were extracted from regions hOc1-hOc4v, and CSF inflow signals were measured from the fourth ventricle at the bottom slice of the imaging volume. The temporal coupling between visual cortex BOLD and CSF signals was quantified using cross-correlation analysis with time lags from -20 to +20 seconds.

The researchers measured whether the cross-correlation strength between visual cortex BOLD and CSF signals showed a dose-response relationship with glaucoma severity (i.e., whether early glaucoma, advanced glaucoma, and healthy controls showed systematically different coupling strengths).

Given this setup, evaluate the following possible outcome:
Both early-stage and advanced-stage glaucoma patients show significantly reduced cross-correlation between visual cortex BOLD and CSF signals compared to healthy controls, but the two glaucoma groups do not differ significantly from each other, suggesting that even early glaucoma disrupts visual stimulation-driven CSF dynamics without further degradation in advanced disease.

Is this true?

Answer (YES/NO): NO